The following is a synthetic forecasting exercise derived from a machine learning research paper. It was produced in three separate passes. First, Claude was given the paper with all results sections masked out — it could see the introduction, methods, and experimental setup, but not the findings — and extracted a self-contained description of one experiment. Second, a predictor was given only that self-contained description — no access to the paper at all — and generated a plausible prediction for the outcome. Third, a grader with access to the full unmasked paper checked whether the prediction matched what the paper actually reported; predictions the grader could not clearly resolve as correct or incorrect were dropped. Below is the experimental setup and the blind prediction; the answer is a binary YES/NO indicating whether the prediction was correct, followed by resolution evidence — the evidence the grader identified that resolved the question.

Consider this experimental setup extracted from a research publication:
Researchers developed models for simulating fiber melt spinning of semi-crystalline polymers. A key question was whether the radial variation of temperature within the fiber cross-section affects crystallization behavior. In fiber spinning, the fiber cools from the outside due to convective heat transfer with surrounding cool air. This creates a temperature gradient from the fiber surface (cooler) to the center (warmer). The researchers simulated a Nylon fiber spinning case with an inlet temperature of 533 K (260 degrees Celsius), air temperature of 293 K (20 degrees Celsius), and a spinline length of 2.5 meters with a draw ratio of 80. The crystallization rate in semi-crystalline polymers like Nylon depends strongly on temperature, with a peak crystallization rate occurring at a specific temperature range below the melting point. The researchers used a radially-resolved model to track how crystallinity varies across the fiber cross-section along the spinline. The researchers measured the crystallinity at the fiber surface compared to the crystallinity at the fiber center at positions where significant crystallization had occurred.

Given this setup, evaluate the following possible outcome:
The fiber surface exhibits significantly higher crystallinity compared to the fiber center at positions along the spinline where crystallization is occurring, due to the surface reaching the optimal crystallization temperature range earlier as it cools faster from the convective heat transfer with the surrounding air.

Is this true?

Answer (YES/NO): YES